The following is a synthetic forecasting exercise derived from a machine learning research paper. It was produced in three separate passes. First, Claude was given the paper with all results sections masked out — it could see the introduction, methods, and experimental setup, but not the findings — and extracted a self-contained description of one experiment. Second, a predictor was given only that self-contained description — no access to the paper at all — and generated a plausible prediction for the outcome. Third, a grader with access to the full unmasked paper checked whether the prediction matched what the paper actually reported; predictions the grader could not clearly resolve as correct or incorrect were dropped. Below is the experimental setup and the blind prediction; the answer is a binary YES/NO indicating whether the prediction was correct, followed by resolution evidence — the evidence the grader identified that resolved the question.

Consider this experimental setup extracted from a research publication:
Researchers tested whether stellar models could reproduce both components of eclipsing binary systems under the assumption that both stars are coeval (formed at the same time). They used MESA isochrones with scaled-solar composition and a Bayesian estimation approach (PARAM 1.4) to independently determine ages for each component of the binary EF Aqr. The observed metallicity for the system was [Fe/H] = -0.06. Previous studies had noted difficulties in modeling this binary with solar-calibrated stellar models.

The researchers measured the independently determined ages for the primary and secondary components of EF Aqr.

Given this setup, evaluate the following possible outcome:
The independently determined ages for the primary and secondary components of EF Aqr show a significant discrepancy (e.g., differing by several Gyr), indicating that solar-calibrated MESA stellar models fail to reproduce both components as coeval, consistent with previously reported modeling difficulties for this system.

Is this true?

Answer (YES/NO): YES